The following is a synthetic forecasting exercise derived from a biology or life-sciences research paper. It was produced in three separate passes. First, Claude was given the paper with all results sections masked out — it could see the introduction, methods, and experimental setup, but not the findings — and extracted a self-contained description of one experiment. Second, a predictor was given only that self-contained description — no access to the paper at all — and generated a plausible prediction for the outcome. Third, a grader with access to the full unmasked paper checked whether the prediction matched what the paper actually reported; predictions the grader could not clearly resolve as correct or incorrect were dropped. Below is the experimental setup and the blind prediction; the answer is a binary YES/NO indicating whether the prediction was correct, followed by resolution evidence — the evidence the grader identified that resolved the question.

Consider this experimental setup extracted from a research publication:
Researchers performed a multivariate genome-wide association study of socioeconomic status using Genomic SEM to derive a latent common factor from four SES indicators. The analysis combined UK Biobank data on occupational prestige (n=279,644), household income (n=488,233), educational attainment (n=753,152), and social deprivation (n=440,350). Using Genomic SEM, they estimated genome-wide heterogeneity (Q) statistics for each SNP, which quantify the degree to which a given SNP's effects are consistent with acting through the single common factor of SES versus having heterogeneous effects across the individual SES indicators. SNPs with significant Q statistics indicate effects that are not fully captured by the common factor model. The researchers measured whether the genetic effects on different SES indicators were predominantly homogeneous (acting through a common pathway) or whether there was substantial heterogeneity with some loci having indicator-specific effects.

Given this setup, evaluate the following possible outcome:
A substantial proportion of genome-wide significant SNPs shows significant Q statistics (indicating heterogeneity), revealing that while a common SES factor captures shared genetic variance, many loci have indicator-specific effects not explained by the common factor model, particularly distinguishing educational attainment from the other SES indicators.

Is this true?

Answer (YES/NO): NO